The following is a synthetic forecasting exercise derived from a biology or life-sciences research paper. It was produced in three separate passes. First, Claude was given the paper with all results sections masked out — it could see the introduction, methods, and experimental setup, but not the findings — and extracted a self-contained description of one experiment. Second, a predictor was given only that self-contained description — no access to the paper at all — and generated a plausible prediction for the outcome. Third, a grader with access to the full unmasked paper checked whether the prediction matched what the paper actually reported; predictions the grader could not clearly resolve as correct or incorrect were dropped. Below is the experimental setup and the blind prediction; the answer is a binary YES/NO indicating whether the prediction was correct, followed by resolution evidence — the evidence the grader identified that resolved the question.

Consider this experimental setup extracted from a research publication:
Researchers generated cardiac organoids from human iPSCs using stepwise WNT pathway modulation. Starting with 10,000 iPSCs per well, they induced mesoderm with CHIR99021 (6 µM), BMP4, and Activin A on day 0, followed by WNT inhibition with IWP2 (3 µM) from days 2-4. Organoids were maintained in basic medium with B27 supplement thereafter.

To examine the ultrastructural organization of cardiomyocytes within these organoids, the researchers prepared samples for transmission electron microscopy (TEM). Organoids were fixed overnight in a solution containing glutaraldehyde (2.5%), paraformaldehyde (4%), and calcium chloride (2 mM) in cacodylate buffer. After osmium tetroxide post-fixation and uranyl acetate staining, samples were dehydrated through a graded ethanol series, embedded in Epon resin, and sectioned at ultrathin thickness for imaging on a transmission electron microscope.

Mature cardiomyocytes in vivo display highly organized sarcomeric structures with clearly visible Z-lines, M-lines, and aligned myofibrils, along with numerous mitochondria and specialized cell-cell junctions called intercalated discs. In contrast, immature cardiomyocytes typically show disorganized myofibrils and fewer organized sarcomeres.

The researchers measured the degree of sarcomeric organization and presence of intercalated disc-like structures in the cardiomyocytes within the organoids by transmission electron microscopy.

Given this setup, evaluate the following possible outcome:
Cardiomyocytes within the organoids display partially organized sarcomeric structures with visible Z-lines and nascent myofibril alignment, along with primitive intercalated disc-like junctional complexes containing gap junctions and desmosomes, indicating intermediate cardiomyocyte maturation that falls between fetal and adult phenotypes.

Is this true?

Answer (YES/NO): NO